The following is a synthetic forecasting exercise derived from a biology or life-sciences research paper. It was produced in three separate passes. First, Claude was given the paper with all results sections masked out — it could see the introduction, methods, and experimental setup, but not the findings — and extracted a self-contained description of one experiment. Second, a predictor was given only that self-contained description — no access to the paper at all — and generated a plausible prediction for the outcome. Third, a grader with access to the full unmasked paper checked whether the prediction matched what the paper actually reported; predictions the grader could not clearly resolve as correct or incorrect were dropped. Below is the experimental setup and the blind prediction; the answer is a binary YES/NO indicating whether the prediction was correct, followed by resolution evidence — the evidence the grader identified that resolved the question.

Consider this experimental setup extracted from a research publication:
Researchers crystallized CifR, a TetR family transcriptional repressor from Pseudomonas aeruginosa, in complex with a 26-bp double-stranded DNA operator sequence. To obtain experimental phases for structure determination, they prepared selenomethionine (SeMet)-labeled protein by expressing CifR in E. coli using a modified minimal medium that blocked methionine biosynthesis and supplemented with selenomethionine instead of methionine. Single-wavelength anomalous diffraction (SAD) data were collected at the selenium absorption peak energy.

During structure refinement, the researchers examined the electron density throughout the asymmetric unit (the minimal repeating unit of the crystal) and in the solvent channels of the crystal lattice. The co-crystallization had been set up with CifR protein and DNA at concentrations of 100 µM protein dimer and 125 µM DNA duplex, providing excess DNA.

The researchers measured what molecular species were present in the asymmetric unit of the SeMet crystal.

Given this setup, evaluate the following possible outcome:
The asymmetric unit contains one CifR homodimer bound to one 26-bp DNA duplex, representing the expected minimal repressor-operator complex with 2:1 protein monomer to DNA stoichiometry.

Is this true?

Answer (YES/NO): NO